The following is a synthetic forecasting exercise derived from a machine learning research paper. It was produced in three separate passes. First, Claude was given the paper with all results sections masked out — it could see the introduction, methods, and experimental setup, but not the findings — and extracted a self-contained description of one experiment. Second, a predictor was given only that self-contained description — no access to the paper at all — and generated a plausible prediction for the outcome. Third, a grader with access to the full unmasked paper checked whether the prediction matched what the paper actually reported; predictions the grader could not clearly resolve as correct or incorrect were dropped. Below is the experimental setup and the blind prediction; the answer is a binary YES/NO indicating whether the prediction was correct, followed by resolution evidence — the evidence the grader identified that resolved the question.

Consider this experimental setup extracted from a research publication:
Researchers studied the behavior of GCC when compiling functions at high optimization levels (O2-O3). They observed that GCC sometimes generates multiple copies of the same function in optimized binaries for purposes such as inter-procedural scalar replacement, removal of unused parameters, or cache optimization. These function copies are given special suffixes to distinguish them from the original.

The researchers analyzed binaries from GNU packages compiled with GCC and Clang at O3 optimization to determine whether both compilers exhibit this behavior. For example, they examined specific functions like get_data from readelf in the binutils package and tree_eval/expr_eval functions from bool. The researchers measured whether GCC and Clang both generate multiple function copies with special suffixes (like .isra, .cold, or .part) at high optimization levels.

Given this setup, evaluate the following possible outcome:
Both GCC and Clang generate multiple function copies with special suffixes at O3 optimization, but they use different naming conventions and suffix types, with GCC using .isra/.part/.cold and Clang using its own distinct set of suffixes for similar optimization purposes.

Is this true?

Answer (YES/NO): NO